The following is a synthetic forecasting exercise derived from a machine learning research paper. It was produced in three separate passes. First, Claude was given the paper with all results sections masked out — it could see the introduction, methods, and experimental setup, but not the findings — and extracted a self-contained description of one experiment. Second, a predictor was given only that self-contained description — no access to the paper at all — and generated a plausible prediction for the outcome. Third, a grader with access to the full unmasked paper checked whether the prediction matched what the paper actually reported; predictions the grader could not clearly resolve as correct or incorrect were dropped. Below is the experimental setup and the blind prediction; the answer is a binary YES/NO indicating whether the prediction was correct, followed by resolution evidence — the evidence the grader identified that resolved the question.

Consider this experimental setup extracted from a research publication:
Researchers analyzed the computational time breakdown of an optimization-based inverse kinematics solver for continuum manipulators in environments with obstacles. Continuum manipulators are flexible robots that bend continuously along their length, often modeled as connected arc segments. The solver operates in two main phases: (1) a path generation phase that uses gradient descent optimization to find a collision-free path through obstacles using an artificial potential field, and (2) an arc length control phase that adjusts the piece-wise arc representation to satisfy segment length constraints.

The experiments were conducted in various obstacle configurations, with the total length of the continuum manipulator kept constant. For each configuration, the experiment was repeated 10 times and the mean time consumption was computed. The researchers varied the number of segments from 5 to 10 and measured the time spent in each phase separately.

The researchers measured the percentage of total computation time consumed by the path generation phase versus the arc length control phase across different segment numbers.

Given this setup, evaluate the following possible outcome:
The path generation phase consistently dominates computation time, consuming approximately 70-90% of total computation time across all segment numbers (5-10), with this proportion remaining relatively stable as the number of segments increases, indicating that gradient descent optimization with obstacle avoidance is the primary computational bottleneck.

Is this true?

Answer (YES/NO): NO